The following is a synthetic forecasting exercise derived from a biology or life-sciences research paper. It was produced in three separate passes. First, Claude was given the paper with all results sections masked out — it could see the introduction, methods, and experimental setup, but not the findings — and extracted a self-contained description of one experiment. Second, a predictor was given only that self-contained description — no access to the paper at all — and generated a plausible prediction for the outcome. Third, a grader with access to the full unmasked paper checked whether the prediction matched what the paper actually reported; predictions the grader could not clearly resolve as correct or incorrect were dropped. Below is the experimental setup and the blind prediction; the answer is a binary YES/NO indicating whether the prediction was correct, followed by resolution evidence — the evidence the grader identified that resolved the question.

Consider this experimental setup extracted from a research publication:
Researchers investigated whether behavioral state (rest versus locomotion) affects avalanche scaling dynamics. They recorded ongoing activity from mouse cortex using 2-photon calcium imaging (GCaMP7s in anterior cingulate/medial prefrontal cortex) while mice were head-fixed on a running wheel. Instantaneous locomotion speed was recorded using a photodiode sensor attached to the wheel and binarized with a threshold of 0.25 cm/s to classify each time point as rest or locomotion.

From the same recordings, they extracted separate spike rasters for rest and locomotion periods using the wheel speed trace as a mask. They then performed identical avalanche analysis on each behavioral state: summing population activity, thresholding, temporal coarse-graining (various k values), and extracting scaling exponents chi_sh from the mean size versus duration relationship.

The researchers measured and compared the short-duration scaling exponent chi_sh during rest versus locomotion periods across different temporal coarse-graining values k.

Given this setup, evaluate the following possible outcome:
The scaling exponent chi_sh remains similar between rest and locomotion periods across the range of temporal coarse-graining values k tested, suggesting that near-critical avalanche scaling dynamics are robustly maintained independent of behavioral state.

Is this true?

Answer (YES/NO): YES